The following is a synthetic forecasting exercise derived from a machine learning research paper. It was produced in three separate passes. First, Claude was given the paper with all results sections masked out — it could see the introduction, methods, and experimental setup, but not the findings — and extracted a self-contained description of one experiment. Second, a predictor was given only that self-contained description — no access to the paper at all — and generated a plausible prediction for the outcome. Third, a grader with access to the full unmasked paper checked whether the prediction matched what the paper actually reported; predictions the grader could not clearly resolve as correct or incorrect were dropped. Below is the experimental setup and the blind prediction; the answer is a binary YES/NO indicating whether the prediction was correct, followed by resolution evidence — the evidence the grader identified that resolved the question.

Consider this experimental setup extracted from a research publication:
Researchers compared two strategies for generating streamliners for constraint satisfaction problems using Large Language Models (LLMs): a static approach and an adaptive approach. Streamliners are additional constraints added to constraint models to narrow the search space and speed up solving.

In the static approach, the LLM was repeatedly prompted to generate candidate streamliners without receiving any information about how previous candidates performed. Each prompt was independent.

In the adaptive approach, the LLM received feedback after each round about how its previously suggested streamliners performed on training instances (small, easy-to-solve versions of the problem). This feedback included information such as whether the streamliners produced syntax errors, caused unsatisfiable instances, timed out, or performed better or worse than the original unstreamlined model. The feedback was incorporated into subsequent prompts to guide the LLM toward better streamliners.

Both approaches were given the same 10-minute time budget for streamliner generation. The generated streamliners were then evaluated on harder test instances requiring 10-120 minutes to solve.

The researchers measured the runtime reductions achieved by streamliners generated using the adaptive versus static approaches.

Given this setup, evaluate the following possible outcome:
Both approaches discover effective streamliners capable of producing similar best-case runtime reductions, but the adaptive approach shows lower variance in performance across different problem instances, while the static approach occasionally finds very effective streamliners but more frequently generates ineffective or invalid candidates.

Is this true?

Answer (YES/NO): NO